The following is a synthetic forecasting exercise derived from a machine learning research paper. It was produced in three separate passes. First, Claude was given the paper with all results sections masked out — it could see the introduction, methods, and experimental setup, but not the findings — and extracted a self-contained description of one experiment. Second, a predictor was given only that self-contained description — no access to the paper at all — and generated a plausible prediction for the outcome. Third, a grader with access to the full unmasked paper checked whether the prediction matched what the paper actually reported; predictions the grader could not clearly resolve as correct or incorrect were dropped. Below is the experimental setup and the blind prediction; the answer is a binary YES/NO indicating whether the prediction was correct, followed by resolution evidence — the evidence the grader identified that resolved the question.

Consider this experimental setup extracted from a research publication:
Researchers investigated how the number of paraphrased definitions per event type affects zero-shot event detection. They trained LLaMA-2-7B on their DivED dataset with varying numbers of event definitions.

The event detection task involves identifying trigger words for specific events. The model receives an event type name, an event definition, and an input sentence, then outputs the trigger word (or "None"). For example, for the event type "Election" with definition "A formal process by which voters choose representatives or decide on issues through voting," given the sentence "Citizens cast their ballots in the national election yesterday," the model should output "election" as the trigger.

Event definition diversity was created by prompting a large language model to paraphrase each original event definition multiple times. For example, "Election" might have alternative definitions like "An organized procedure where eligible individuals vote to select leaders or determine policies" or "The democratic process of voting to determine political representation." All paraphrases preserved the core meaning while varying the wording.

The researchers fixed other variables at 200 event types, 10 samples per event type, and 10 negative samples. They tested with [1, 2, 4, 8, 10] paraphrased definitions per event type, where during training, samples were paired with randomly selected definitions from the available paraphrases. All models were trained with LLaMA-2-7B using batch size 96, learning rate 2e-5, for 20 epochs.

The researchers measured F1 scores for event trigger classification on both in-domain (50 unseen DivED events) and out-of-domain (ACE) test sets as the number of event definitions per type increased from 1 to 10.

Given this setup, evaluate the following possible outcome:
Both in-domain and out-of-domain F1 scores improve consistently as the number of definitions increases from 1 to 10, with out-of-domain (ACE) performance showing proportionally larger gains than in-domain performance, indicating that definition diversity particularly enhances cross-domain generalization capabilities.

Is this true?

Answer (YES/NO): NO